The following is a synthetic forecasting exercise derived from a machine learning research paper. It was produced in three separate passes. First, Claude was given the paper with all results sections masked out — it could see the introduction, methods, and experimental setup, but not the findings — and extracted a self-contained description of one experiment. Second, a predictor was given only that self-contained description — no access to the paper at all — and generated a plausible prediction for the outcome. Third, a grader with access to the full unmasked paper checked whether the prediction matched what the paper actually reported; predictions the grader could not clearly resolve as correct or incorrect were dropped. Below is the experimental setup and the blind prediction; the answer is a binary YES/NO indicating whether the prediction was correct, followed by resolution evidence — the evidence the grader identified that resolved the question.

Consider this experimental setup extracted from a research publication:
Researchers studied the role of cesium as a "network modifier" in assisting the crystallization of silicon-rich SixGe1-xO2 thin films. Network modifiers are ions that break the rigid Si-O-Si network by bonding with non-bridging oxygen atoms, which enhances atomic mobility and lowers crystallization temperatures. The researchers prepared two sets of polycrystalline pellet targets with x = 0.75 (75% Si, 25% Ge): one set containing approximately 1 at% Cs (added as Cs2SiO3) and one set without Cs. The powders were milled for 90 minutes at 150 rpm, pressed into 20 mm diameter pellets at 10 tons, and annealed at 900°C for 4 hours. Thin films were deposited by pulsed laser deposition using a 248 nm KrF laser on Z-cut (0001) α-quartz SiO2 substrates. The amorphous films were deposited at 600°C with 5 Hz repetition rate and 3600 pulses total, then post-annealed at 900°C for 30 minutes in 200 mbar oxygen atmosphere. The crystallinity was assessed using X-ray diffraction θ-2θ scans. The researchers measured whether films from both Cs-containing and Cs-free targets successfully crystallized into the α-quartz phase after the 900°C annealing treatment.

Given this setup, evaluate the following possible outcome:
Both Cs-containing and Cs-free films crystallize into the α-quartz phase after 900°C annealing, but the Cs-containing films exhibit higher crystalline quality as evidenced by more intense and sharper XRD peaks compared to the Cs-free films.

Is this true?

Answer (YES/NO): NO